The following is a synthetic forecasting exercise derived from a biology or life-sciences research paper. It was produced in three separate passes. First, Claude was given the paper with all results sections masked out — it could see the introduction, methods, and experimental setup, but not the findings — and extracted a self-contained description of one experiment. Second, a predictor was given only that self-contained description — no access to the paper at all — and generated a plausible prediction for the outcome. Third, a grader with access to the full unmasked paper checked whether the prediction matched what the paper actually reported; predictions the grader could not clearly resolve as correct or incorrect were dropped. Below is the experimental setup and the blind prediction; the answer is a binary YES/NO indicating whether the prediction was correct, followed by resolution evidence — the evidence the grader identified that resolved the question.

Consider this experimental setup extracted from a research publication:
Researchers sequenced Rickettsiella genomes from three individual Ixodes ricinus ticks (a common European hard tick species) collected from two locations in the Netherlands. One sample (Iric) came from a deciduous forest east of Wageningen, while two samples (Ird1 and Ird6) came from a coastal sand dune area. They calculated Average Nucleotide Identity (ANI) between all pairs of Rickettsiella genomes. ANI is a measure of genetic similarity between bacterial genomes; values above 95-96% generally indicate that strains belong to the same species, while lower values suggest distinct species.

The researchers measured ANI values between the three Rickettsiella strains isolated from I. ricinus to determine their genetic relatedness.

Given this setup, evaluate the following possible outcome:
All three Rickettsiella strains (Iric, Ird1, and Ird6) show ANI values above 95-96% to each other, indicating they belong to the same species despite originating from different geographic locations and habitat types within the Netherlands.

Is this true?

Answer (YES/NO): NO